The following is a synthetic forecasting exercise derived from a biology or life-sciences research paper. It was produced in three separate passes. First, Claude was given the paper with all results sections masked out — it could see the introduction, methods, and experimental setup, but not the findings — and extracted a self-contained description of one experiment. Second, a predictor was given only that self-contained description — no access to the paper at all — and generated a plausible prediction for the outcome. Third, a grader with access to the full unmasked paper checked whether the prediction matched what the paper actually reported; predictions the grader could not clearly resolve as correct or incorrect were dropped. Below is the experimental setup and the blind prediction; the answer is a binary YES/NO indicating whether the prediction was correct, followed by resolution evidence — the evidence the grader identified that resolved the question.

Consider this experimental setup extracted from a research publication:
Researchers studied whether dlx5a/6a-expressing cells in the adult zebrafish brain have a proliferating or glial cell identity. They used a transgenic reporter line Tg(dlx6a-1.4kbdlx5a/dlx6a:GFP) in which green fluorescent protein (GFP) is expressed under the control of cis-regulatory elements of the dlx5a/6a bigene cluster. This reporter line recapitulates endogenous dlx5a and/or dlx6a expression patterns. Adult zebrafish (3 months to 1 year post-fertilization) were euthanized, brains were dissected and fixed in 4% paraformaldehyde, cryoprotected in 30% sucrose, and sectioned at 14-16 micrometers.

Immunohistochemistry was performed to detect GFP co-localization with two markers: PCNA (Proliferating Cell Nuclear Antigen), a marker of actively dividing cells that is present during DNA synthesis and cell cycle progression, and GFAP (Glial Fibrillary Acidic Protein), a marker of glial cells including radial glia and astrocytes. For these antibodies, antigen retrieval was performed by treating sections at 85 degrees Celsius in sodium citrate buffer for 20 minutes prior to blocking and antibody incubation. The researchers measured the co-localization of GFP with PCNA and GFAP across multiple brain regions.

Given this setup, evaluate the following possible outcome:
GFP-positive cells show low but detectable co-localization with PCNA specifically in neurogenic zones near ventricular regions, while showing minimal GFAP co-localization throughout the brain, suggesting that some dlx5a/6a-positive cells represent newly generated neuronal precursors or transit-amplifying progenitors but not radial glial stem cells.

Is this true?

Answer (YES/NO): NO